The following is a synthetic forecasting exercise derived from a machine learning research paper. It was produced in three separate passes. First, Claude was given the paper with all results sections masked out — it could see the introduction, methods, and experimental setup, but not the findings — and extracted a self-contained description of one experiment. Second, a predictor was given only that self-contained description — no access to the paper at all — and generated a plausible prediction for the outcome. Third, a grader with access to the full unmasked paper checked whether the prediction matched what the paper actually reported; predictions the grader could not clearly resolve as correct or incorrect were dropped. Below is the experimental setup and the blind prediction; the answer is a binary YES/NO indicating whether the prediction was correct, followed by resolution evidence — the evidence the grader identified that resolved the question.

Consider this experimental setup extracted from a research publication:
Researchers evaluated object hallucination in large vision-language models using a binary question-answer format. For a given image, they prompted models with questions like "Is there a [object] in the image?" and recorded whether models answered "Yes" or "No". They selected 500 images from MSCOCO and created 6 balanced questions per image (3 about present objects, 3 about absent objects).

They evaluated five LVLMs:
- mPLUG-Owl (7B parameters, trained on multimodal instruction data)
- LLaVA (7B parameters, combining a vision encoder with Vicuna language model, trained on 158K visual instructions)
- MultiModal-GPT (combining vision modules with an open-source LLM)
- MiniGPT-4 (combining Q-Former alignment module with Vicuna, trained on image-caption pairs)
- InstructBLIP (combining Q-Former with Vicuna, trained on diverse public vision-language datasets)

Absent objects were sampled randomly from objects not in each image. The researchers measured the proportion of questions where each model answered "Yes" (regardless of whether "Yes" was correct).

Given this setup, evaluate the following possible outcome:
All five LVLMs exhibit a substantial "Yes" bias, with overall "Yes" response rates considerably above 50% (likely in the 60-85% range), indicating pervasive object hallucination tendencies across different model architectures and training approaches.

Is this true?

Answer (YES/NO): NO